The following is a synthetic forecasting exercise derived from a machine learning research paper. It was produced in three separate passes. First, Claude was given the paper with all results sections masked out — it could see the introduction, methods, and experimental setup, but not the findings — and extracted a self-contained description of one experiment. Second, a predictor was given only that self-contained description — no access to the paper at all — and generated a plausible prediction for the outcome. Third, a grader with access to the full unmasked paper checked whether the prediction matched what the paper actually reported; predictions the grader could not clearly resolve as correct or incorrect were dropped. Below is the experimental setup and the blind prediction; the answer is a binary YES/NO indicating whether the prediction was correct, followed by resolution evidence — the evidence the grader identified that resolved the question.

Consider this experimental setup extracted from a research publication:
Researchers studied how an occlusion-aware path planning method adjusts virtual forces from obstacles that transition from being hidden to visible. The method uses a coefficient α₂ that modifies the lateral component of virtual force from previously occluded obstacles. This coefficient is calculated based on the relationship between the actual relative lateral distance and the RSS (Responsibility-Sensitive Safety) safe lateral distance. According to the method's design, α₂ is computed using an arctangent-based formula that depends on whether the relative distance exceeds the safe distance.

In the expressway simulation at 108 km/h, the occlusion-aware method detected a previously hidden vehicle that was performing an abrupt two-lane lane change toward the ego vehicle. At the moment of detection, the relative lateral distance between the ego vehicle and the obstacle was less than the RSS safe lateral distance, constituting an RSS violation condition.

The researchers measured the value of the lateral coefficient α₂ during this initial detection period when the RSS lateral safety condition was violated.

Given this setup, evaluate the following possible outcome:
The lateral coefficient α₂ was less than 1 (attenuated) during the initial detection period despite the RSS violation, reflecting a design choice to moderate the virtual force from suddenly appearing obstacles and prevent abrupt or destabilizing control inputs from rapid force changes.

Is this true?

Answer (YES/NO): YES